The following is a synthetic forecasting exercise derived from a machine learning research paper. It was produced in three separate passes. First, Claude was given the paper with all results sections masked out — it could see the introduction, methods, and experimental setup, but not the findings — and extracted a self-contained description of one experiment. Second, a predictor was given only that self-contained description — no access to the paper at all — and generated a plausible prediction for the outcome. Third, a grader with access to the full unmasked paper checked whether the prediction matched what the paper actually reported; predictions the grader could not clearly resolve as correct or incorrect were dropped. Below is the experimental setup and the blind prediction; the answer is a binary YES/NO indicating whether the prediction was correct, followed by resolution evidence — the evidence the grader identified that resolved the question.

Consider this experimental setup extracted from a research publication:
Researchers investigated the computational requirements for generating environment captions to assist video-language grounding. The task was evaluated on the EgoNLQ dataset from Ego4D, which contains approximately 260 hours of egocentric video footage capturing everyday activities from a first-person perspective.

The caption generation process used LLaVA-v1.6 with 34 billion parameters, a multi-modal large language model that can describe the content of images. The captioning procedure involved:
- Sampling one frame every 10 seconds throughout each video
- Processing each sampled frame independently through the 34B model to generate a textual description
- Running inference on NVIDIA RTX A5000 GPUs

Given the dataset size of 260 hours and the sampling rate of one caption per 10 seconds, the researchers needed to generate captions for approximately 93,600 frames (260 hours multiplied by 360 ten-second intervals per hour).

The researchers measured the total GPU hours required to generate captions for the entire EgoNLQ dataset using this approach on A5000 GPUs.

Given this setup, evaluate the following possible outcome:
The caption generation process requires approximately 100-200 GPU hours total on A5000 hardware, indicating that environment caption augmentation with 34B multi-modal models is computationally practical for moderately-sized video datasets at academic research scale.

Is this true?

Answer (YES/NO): NO